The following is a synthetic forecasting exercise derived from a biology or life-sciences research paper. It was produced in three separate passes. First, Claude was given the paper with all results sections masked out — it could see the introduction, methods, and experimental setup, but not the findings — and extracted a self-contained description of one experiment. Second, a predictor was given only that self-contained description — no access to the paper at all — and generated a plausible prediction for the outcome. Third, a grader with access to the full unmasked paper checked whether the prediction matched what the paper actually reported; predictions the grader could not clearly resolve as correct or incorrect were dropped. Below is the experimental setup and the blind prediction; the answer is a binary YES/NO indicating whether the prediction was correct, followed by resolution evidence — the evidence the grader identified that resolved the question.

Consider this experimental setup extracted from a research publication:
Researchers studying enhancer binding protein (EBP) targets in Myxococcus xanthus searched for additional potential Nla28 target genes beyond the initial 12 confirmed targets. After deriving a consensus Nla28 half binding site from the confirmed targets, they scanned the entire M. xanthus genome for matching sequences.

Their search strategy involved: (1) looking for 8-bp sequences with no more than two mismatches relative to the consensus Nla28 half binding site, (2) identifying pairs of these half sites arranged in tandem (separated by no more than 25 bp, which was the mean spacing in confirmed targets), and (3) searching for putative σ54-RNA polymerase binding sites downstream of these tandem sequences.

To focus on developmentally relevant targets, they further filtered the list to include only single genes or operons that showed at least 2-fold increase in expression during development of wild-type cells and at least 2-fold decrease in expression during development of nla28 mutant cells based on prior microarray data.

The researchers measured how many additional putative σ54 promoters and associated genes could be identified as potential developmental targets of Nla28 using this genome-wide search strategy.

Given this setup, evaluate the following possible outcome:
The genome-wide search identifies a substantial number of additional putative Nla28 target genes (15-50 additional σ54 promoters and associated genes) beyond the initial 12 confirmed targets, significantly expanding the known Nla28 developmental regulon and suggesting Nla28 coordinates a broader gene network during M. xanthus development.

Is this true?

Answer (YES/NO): NO